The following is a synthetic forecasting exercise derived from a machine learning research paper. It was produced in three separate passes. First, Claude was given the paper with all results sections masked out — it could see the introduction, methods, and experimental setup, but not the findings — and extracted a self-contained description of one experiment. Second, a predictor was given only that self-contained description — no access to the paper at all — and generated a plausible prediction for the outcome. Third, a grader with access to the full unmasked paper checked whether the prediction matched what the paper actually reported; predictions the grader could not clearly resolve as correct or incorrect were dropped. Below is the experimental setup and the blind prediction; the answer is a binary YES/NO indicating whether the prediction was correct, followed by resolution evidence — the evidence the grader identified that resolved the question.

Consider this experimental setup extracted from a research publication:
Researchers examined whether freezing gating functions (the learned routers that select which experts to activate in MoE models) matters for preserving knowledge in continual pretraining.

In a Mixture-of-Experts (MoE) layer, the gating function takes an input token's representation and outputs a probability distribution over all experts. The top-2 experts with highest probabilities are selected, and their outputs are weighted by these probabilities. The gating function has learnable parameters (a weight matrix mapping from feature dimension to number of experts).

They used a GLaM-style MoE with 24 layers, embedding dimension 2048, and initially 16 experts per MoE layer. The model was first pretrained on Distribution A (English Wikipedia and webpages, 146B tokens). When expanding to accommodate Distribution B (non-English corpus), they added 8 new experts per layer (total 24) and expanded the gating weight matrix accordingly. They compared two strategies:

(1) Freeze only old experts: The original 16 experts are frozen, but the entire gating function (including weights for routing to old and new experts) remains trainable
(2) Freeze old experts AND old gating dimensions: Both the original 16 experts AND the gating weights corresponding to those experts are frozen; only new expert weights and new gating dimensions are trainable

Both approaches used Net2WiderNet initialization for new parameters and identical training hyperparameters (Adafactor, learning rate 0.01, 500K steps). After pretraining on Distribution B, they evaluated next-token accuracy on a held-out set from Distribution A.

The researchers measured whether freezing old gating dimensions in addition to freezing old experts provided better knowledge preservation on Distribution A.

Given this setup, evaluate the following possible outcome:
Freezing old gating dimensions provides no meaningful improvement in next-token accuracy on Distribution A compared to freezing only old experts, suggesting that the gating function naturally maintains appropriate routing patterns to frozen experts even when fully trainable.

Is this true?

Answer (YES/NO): NO